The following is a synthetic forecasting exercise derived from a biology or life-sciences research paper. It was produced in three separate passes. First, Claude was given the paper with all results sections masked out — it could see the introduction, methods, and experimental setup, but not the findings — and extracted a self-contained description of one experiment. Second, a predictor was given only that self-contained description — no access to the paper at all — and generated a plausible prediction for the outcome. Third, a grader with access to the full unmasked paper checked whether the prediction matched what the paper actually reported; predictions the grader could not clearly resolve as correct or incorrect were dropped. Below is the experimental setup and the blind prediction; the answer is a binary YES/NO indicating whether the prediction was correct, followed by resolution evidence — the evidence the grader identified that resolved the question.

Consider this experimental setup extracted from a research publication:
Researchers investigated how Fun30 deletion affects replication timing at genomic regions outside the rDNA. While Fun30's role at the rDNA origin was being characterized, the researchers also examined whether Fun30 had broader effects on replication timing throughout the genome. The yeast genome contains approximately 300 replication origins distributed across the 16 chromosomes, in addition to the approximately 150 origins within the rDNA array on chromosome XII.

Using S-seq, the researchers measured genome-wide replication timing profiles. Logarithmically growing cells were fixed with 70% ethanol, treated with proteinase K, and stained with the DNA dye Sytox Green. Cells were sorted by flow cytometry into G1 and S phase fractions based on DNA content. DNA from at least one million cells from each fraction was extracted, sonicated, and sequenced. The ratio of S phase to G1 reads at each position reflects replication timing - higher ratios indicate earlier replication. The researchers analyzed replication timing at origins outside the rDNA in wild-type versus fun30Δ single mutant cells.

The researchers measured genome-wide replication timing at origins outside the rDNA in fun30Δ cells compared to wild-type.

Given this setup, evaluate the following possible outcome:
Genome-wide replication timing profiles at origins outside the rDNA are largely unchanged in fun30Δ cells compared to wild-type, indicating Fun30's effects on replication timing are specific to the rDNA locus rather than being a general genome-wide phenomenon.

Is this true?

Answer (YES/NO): NO